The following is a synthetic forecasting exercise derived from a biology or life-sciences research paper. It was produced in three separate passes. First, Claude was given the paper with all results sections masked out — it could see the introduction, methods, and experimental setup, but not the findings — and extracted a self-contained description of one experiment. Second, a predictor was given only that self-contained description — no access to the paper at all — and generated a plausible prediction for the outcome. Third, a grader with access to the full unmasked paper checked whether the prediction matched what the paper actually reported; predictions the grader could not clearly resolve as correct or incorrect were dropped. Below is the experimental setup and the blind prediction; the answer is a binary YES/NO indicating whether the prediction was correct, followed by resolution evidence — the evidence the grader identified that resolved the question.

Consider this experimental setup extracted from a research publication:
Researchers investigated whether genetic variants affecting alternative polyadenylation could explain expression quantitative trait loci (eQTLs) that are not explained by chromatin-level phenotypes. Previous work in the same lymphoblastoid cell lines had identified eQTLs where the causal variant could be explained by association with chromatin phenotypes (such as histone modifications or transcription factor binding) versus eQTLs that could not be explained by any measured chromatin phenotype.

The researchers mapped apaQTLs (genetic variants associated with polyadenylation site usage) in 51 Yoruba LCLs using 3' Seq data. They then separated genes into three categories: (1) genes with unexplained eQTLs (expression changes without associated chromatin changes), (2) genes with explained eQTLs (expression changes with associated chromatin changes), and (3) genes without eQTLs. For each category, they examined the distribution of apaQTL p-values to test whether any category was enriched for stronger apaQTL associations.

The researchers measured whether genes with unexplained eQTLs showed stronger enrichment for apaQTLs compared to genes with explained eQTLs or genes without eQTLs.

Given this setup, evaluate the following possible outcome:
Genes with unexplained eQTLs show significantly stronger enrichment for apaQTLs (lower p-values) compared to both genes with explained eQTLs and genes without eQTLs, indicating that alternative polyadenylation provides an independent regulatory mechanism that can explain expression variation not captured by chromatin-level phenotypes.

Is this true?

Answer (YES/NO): YES